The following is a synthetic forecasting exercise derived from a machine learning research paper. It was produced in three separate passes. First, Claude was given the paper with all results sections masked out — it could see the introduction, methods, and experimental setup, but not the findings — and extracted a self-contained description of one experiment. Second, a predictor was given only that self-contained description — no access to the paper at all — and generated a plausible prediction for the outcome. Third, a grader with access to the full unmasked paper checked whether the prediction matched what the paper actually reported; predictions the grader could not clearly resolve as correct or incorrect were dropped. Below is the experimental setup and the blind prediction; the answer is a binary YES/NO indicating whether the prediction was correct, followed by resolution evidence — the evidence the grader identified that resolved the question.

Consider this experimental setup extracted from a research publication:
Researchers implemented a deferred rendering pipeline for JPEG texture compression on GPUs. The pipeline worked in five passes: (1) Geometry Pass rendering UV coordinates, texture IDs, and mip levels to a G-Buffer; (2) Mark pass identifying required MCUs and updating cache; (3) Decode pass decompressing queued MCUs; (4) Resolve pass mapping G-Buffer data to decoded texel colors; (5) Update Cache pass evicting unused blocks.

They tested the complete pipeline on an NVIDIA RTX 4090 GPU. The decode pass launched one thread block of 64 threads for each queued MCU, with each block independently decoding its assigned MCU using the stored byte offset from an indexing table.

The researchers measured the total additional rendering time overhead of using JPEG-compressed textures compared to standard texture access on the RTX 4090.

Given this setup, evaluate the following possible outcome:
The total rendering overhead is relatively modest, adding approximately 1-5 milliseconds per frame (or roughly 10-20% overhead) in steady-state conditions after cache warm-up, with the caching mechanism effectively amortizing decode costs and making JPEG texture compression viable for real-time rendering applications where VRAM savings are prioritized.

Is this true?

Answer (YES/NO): NO